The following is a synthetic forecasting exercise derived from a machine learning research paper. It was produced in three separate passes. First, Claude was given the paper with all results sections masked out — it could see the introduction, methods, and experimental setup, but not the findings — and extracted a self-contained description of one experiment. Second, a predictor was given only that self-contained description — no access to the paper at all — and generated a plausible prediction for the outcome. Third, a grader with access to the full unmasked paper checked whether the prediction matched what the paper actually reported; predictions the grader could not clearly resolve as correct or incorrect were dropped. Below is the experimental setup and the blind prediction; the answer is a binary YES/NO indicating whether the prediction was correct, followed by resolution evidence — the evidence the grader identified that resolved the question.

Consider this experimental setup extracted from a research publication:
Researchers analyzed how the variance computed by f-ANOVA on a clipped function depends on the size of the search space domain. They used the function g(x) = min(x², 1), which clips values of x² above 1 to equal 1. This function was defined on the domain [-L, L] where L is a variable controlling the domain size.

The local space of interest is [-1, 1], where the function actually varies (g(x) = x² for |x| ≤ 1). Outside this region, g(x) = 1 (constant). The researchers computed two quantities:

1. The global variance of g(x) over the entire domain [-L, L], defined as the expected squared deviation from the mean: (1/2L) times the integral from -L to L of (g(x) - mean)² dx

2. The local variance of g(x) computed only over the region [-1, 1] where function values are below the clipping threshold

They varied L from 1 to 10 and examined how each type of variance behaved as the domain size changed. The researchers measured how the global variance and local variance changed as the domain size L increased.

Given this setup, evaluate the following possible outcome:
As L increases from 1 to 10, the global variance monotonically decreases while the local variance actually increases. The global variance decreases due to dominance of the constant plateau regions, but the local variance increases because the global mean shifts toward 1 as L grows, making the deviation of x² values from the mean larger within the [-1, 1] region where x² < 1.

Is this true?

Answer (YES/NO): NO